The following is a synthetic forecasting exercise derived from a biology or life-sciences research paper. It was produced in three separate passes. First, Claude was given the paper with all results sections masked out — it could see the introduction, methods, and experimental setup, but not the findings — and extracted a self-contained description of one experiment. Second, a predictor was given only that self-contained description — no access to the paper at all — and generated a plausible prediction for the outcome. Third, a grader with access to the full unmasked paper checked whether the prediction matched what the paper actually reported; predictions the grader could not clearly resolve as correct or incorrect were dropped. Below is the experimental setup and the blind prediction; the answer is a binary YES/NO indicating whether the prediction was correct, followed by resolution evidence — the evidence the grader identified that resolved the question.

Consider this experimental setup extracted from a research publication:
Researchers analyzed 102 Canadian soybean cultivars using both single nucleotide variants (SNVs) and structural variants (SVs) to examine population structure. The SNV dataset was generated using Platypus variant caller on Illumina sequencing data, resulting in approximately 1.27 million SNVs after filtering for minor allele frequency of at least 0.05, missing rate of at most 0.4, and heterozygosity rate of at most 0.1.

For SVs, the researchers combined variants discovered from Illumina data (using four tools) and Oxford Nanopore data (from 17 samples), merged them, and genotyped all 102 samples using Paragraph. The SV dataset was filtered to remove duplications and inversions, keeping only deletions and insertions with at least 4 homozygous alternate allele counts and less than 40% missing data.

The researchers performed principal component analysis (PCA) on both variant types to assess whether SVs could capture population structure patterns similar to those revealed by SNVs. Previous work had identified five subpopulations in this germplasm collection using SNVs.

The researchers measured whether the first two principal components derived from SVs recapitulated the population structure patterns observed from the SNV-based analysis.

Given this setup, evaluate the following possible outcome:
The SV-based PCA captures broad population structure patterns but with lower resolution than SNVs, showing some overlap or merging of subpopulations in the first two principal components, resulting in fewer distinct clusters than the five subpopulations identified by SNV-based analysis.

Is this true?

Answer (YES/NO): NO